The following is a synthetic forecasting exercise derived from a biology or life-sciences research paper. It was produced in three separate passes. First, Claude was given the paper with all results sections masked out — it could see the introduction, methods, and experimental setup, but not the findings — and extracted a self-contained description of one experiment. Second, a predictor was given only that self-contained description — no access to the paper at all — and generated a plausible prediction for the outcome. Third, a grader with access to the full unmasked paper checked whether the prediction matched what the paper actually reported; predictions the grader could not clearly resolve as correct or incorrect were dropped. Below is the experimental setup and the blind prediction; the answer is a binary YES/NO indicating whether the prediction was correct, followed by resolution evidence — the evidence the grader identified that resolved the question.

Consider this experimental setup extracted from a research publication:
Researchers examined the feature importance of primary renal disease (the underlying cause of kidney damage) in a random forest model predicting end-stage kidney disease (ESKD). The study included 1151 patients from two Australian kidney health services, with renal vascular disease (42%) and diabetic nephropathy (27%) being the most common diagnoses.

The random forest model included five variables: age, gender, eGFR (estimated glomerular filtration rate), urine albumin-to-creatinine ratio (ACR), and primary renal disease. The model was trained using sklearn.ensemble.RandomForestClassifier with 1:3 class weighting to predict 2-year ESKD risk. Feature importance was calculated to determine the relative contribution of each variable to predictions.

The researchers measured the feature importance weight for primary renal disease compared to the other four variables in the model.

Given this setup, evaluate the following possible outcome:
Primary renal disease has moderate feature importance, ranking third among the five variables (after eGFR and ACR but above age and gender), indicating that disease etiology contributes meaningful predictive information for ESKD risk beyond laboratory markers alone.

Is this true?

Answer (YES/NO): NO